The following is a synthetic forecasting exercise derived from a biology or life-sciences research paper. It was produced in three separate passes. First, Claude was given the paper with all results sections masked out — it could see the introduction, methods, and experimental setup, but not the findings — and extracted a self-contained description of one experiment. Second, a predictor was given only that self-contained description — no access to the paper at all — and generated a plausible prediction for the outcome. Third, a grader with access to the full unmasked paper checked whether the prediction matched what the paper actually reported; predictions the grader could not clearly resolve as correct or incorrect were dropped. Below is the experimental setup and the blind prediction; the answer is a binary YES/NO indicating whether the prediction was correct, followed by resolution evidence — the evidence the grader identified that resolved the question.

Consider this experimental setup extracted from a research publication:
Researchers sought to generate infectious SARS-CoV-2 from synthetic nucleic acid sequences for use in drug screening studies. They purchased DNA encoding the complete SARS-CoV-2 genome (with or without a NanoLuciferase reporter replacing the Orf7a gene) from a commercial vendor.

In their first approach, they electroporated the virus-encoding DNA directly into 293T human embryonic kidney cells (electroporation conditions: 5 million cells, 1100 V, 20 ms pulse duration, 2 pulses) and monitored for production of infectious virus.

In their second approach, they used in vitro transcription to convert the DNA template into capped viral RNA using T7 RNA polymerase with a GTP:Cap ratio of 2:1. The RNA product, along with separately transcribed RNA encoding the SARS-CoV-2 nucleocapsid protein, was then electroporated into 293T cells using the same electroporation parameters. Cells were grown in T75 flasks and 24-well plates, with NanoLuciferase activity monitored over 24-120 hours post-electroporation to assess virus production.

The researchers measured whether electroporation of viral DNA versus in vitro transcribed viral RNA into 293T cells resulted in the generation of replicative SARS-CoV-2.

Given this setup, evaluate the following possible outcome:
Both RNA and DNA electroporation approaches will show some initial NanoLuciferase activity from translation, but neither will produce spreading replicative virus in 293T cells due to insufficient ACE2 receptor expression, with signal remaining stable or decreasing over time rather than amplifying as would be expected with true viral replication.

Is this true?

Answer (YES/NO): NO